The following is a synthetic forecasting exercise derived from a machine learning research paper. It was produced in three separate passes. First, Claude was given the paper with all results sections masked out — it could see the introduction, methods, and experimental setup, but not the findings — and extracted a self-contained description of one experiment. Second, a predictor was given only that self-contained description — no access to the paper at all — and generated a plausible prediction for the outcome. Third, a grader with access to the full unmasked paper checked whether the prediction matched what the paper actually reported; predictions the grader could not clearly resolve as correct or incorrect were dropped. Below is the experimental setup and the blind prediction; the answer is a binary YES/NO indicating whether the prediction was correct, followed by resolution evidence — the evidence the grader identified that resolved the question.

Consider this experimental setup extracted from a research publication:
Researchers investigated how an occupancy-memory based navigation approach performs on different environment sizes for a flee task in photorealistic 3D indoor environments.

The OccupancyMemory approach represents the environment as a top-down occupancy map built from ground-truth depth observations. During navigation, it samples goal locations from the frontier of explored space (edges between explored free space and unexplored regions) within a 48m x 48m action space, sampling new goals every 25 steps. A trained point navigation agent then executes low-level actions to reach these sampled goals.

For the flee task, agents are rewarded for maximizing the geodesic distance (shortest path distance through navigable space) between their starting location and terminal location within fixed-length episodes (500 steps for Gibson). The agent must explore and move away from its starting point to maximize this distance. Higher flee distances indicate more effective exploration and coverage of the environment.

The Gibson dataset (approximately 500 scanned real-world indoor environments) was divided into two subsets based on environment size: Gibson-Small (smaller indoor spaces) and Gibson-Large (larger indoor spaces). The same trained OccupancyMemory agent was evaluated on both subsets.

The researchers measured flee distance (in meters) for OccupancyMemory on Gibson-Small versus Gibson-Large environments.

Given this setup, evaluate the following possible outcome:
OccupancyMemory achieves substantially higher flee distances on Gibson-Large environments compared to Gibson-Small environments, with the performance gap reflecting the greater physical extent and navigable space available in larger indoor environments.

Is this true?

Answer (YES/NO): NO